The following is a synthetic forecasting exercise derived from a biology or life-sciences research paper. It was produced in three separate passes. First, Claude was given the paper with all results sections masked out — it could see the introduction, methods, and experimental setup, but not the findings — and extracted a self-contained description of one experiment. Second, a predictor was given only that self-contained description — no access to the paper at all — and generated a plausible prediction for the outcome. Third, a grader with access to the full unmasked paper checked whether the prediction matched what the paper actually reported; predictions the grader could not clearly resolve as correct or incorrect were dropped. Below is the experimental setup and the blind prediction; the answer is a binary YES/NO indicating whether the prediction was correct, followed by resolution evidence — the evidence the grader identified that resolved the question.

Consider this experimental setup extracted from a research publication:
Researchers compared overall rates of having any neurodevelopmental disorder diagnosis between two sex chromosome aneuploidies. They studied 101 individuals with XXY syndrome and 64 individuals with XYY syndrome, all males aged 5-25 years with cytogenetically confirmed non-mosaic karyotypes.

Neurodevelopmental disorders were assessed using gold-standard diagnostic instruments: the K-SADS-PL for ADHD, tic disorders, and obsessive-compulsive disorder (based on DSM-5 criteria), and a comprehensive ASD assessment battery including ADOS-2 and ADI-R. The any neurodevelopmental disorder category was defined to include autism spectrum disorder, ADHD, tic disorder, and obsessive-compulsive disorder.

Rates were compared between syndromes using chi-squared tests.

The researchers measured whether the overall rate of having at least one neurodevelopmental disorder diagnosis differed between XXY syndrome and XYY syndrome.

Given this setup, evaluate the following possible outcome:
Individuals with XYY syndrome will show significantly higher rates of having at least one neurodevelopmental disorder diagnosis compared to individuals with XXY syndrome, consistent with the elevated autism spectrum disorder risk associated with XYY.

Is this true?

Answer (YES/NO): NO